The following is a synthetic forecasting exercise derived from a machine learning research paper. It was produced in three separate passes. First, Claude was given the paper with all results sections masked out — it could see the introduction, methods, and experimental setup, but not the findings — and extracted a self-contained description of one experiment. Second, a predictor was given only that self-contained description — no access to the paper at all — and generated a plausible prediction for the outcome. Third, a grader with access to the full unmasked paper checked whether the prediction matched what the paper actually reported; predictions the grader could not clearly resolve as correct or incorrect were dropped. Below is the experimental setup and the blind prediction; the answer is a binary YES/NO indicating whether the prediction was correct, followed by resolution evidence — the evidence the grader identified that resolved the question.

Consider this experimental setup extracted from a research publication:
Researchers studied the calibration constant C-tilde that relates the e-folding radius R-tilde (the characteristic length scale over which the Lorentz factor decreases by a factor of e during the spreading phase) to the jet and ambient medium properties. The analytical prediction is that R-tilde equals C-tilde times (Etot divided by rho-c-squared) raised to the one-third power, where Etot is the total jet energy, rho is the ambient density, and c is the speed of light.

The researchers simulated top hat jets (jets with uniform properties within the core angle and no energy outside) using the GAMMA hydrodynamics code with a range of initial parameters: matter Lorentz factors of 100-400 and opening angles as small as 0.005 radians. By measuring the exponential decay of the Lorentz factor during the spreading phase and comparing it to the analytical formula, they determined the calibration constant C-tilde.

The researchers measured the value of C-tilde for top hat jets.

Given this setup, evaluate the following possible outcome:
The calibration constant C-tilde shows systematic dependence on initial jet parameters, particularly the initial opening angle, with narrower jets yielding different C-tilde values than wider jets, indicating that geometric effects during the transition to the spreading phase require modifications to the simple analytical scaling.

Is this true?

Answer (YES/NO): NO